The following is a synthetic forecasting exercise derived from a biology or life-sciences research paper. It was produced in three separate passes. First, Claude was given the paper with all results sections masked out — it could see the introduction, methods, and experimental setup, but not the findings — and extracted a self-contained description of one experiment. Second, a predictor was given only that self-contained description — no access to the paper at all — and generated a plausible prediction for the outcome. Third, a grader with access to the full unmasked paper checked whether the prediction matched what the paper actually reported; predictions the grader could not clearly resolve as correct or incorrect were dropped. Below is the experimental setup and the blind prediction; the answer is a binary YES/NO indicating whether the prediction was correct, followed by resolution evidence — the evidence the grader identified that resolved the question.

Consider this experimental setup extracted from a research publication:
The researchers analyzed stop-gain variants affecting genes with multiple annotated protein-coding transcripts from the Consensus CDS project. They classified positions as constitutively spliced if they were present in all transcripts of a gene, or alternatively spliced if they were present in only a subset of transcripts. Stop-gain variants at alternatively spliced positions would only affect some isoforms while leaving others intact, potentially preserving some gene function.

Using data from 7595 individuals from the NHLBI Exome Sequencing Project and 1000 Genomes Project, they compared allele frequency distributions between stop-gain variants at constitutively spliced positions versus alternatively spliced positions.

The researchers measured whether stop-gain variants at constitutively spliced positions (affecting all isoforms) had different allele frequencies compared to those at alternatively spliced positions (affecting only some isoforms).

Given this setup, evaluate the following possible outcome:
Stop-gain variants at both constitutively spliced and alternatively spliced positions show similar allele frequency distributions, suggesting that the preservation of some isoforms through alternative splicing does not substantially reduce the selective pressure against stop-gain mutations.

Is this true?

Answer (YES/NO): NO